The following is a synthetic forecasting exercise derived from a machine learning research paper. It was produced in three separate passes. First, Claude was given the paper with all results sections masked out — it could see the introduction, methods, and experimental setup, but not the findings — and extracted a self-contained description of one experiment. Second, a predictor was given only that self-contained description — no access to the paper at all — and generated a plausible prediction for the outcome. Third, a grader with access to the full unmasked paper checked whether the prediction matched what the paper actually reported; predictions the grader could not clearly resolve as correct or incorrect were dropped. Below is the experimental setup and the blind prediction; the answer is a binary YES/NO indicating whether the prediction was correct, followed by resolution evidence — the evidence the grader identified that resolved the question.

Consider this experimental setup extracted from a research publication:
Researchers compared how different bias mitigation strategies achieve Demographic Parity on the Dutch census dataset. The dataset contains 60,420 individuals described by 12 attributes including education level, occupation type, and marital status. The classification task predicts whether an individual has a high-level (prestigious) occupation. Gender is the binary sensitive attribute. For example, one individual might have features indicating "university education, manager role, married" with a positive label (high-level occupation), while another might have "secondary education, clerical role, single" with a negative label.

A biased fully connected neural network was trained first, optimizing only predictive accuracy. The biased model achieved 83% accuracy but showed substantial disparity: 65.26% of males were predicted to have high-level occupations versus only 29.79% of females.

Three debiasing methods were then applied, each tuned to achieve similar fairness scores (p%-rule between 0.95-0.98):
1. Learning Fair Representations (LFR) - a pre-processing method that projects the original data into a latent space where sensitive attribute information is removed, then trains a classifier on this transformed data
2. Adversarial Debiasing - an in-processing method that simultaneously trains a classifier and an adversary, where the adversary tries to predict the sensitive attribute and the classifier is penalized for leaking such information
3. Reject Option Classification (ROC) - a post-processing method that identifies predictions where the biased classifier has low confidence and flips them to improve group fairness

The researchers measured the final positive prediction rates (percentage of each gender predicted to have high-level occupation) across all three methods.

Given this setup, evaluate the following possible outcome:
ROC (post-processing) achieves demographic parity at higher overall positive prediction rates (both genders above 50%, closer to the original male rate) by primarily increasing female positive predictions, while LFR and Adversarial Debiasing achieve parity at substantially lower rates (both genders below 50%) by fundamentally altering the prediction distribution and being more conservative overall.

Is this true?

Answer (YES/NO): NO